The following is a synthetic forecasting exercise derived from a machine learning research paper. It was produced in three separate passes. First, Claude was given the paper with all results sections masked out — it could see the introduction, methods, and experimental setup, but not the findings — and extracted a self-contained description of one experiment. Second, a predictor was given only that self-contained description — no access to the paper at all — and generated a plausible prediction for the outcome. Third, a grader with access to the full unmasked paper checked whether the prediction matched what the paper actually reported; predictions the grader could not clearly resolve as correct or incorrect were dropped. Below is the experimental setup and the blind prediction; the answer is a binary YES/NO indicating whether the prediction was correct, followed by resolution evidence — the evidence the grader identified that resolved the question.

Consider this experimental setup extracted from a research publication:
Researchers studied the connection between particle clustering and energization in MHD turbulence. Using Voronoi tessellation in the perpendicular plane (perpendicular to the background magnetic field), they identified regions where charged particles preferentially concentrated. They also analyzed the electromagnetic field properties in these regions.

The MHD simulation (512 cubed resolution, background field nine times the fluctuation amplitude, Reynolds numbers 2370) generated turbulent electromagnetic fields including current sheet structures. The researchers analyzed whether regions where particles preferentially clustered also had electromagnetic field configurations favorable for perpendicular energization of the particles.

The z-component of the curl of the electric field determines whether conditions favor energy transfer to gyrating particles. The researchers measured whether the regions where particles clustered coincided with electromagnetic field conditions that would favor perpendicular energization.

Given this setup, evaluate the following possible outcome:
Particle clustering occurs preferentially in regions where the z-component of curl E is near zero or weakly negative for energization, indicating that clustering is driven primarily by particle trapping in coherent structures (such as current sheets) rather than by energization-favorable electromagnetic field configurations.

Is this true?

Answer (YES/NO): NO